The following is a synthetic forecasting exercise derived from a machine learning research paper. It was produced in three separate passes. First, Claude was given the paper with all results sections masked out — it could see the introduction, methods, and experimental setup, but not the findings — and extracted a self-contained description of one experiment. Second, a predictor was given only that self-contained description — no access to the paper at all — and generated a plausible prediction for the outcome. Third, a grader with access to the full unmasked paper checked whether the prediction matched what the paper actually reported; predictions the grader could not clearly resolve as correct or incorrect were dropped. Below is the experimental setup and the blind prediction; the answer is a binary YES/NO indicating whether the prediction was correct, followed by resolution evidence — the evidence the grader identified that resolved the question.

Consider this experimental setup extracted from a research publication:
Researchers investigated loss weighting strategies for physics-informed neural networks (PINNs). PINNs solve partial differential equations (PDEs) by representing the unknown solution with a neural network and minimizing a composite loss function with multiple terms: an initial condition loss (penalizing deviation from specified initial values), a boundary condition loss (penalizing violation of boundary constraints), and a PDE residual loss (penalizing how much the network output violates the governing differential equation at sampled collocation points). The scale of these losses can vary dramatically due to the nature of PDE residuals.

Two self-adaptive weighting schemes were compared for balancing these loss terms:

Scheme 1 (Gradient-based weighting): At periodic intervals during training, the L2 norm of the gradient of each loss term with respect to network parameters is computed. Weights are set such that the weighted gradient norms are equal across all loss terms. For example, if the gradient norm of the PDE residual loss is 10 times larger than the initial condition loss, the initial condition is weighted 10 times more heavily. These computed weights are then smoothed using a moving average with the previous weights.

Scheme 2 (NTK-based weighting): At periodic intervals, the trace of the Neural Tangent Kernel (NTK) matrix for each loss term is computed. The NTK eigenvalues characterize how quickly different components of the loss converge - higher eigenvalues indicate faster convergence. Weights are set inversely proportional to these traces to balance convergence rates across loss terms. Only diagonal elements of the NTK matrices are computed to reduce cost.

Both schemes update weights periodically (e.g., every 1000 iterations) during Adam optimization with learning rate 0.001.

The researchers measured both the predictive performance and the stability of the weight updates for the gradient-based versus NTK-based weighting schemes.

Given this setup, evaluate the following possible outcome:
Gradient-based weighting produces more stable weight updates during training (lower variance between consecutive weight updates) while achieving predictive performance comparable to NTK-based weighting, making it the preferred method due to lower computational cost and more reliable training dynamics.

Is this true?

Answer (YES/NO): NO